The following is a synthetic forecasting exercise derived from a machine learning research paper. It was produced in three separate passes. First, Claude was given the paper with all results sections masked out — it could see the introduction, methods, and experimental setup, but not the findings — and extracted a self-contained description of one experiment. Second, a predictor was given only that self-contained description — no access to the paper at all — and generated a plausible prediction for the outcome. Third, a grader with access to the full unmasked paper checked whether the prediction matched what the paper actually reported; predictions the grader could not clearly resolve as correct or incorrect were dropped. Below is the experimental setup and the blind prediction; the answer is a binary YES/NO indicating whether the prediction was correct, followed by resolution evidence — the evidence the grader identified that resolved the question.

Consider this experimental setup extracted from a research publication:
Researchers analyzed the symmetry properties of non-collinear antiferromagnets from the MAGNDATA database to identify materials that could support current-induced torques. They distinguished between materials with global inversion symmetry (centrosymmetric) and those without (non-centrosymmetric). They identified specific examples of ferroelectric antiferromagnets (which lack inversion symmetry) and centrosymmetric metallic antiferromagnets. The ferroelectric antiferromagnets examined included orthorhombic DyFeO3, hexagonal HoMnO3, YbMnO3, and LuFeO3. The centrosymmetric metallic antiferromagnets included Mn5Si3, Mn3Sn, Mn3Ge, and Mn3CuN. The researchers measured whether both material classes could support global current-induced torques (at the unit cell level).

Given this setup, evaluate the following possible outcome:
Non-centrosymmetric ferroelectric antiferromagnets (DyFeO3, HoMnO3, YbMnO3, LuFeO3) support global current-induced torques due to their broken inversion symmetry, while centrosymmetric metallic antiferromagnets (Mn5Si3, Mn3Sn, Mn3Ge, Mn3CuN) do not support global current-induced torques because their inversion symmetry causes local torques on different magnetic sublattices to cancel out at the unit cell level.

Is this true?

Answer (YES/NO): YES